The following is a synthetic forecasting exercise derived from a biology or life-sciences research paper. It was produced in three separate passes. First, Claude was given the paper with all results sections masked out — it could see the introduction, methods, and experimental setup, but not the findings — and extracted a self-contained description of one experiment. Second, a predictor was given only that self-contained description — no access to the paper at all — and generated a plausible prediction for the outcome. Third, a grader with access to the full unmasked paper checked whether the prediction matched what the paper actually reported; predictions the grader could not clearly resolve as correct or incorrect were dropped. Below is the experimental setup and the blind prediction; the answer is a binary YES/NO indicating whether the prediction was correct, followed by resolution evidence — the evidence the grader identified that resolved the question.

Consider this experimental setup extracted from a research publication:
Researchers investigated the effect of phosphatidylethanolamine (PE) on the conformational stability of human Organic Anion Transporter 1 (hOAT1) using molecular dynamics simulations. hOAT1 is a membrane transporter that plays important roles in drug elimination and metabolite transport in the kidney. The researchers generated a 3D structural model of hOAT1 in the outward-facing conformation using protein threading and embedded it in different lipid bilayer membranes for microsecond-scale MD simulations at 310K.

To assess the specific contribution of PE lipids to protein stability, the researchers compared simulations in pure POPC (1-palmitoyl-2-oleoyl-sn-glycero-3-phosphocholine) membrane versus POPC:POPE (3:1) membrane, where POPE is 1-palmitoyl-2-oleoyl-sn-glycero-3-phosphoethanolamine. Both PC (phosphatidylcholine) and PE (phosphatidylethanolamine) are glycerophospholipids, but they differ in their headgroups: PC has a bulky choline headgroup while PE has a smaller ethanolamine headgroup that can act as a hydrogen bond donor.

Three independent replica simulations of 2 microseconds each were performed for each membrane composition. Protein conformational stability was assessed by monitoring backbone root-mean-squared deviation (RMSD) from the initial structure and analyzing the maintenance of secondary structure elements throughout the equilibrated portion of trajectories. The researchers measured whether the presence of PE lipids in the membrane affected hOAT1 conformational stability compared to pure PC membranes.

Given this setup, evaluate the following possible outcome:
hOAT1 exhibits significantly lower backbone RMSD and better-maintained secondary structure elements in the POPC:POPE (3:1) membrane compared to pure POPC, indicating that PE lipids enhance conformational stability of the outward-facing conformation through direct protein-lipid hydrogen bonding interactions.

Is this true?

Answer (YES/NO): NO